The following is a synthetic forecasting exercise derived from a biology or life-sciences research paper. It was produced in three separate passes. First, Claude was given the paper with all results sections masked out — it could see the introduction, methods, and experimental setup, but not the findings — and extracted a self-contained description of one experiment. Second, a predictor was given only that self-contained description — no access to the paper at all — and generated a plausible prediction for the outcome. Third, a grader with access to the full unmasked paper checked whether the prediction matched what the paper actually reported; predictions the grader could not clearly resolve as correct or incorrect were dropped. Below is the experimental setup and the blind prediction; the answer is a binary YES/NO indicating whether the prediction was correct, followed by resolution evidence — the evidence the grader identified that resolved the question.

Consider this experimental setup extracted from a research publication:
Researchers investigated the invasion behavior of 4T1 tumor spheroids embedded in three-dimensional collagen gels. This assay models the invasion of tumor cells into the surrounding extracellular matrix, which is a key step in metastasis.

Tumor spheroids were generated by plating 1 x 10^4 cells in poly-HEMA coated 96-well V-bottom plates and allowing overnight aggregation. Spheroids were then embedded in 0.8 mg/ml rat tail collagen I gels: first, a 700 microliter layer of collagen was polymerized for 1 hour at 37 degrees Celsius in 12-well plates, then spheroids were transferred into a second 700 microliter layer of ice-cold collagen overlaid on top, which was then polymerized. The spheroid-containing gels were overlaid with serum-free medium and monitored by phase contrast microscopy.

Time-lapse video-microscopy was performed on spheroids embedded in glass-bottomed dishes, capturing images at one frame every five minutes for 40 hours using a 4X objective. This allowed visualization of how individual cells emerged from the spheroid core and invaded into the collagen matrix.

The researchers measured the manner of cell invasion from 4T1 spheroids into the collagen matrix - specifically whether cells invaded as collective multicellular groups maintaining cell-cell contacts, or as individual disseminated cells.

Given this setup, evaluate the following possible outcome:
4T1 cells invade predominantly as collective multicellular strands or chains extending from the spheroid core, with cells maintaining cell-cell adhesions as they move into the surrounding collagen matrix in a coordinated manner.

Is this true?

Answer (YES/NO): NO